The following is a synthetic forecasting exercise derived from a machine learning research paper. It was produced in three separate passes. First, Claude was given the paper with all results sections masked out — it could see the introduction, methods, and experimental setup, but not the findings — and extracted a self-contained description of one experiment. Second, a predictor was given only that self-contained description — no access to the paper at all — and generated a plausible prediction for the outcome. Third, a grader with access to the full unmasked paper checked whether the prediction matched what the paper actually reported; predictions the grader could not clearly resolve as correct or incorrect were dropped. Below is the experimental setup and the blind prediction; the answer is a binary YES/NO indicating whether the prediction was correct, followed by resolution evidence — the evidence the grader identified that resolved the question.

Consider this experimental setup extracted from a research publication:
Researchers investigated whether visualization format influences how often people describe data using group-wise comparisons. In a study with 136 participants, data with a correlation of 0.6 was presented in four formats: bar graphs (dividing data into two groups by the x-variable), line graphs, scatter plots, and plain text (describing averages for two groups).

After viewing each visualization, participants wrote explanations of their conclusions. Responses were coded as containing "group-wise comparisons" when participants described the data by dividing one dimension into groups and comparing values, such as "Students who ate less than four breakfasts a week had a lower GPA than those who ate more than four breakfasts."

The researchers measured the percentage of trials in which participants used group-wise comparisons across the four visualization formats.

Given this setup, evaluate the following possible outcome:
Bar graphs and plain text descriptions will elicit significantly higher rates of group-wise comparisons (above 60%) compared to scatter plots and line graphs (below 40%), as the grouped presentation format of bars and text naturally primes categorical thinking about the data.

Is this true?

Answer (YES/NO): NO